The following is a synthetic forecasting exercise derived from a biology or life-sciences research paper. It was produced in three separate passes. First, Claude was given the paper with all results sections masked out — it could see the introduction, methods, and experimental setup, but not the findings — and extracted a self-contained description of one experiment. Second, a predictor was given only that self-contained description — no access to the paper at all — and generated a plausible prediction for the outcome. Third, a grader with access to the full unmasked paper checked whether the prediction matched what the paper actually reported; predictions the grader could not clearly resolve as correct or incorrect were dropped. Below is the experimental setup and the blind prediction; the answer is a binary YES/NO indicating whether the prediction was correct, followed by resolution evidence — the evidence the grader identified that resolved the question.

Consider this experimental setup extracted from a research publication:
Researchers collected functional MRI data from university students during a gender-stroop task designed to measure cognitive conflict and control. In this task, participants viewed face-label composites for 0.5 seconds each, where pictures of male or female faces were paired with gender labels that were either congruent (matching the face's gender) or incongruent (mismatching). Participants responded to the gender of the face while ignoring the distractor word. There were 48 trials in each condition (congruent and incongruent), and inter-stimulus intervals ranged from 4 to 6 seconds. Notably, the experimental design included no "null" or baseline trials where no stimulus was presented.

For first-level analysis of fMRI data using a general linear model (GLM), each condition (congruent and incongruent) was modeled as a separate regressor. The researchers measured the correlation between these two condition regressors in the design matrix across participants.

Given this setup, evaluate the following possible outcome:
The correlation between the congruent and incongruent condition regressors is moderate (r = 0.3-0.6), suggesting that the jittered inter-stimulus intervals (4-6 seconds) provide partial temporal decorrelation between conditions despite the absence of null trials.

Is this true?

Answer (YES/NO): NO